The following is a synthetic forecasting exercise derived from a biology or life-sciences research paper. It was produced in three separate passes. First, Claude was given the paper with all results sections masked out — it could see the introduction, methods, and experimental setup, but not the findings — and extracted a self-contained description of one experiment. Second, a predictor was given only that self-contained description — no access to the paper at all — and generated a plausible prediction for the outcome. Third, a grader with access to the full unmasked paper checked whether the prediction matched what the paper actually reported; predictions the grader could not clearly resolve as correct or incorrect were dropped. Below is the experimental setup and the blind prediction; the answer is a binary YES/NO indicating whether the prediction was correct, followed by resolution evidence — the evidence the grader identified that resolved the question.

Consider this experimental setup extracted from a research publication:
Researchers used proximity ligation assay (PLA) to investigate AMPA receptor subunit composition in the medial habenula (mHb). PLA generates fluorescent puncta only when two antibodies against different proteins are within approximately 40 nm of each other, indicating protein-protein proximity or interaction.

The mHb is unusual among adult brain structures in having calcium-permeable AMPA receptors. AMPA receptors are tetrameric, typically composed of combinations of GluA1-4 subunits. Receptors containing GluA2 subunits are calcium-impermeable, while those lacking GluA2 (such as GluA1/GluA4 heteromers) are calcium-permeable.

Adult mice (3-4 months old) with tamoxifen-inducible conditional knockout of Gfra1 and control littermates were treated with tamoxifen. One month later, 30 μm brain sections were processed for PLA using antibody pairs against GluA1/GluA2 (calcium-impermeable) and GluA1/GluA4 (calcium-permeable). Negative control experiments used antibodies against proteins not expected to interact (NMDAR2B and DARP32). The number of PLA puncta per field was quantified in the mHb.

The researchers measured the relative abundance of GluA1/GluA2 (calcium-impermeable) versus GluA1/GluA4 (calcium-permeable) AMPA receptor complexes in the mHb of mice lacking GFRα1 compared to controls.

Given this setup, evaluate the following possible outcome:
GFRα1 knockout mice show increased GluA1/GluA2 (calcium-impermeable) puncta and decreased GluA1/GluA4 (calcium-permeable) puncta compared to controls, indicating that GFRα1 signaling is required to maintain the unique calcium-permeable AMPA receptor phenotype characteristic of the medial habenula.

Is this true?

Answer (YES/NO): NO